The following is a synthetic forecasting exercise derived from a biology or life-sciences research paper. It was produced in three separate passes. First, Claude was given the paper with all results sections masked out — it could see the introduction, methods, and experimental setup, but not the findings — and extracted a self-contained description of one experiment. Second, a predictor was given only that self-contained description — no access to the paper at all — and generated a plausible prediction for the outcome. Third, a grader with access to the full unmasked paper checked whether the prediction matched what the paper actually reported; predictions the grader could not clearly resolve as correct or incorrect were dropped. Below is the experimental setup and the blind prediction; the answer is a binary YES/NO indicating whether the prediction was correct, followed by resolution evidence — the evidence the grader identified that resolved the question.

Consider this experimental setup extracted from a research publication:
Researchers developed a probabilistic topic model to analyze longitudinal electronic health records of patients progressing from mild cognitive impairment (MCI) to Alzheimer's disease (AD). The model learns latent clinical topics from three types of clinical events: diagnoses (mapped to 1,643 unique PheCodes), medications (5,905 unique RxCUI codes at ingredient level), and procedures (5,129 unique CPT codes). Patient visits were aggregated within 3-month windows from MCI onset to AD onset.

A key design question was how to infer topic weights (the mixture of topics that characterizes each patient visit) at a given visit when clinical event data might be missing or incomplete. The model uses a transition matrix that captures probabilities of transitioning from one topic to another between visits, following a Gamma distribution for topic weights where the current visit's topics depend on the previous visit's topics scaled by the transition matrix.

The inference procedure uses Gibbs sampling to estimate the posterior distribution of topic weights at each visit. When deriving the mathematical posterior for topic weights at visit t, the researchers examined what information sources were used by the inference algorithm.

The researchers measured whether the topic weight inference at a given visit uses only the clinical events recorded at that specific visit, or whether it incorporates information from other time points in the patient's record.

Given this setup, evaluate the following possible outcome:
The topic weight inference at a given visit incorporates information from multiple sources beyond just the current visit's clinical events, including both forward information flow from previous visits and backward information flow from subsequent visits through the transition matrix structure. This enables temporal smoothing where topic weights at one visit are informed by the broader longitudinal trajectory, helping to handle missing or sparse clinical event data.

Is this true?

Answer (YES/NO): YES